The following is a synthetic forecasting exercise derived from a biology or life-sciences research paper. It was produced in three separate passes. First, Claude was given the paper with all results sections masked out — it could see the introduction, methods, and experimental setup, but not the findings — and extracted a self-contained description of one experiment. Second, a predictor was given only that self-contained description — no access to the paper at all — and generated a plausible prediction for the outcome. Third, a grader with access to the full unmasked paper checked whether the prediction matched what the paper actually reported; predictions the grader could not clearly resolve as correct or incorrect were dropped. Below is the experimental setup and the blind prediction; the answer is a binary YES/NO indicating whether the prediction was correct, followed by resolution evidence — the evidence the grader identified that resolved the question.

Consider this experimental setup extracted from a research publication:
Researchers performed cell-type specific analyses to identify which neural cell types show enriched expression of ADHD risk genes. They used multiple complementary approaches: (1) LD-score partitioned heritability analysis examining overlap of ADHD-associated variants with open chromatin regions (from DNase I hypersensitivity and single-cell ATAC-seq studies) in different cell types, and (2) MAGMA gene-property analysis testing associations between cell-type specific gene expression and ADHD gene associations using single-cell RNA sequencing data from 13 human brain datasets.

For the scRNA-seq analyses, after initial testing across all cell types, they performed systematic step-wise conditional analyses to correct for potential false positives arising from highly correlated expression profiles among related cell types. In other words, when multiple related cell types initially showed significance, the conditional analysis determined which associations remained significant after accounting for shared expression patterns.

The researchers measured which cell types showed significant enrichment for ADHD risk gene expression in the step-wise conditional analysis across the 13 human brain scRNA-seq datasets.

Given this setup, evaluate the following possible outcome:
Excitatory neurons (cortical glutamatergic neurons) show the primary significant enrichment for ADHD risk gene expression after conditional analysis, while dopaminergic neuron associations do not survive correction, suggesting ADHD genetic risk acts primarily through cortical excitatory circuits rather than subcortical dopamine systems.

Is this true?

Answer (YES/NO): NO